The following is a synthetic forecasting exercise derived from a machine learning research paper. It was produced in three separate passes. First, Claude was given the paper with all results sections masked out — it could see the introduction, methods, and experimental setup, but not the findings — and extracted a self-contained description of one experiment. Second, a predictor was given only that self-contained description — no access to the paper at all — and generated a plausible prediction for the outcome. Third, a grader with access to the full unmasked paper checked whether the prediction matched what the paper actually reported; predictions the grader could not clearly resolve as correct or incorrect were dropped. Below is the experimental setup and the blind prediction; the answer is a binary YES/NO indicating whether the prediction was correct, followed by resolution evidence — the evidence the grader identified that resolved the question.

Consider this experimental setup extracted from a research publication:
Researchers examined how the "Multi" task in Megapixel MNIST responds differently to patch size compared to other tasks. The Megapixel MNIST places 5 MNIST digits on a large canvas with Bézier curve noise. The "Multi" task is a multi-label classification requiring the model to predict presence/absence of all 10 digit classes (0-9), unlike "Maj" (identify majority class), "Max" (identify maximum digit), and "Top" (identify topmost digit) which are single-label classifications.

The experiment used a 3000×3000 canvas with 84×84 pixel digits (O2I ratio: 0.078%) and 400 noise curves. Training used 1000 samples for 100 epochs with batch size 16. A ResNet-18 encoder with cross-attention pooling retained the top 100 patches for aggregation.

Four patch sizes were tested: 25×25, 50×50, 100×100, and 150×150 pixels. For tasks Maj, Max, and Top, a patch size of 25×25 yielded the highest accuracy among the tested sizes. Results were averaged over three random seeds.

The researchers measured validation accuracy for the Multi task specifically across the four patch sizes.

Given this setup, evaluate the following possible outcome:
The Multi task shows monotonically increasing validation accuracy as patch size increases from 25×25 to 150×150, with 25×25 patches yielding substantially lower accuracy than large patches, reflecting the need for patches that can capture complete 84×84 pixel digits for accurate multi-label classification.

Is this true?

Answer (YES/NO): NO